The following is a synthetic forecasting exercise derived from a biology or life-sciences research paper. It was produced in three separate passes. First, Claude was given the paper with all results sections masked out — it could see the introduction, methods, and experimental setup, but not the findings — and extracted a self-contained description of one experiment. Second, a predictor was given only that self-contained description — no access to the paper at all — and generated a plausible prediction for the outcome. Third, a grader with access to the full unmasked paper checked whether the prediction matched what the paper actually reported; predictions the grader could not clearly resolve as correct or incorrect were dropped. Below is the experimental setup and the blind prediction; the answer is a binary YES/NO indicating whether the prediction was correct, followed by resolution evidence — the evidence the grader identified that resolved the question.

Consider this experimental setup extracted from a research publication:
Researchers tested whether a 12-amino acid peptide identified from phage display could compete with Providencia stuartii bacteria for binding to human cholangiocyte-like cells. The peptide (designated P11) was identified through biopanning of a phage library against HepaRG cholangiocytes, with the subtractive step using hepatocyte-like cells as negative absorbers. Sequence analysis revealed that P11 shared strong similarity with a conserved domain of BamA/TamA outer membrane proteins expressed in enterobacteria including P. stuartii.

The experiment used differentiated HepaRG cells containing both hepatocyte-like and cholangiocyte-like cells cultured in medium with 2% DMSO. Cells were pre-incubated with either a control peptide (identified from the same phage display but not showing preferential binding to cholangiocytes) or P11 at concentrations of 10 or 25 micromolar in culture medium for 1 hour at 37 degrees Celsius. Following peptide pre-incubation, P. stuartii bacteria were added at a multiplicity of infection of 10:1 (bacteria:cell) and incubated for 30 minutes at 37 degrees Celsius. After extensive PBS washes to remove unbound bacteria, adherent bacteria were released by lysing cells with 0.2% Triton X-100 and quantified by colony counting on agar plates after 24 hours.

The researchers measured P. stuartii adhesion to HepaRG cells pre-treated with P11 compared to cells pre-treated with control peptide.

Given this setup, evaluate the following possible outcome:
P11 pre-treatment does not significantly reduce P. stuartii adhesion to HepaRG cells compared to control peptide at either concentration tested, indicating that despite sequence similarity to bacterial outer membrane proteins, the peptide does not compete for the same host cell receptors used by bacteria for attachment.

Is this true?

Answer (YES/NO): NO